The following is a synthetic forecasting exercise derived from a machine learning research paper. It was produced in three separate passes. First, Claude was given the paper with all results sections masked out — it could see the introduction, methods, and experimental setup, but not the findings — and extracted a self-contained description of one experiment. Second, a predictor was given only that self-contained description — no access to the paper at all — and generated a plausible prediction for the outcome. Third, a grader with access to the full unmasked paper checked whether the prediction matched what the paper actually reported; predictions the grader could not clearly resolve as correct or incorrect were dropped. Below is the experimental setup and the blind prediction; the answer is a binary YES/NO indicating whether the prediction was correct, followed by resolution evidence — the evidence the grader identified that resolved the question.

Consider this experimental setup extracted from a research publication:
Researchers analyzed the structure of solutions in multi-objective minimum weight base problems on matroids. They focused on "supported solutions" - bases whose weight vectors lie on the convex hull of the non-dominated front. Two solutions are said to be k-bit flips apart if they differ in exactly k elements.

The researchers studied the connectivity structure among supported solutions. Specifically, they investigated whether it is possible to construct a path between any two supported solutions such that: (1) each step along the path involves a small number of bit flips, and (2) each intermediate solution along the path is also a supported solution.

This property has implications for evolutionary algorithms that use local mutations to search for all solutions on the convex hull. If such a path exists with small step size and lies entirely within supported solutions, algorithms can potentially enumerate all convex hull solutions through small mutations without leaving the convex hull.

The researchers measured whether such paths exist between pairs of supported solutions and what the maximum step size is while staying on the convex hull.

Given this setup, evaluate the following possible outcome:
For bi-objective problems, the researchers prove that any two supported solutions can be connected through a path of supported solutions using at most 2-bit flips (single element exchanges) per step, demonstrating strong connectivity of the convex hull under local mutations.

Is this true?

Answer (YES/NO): YES